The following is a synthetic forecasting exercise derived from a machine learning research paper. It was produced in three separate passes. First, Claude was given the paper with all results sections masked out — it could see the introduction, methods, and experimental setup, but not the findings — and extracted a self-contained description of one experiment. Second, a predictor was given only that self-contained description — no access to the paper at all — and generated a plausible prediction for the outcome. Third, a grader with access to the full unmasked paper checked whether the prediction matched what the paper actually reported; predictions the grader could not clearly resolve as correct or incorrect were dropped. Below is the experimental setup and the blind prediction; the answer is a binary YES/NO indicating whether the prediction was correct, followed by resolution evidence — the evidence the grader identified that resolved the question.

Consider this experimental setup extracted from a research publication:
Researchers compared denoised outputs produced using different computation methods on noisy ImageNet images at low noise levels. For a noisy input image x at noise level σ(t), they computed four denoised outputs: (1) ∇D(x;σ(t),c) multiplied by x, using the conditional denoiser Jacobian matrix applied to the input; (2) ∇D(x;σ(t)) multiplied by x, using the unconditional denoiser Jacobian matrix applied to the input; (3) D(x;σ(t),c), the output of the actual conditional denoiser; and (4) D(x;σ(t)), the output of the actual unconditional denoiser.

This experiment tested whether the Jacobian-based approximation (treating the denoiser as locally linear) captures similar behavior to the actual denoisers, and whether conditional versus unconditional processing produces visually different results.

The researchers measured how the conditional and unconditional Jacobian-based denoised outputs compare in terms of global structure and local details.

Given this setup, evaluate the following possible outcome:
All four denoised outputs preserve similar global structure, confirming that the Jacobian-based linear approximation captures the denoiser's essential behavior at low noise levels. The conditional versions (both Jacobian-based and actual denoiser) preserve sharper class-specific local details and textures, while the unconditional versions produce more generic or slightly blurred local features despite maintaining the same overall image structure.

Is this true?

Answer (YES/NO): YES